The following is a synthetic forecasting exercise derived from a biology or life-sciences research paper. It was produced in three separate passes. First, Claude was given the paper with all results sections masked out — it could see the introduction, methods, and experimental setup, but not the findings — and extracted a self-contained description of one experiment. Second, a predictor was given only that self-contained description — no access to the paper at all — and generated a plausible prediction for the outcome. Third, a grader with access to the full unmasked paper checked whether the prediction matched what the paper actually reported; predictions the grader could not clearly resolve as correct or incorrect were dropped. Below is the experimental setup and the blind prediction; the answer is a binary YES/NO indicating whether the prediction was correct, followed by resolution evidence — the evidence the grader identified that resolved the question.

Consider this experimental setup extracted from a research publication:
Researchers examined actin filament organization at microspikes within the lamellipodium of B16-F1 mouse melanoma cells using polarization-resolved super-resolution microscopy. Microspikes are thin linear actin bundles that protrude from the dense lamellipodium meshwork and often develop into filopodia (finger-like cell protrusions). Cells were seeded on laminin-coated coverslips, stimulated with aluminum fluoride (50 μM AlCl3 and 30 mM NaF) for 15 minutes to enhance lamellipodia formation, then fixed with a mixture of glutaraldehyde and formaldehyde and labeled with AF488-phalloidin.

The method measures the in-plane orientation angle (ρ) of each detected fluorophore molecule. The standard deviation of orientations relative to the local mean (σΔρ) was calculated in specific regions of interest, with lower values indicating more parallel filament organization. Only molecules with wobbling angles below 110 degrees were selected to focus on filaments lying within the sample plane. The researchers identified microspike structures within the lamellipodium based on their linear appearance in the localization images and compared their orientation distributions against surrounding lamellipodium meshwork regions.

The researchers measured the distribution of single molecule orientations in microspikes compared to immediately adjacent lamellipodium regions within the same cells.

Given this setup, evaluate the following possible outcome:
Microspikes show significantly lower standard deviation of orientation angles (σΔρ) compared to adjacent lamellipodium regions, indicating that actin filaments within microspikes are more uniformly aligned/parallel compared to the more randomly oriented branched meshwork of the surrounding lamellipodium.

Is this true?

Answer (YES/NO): YES